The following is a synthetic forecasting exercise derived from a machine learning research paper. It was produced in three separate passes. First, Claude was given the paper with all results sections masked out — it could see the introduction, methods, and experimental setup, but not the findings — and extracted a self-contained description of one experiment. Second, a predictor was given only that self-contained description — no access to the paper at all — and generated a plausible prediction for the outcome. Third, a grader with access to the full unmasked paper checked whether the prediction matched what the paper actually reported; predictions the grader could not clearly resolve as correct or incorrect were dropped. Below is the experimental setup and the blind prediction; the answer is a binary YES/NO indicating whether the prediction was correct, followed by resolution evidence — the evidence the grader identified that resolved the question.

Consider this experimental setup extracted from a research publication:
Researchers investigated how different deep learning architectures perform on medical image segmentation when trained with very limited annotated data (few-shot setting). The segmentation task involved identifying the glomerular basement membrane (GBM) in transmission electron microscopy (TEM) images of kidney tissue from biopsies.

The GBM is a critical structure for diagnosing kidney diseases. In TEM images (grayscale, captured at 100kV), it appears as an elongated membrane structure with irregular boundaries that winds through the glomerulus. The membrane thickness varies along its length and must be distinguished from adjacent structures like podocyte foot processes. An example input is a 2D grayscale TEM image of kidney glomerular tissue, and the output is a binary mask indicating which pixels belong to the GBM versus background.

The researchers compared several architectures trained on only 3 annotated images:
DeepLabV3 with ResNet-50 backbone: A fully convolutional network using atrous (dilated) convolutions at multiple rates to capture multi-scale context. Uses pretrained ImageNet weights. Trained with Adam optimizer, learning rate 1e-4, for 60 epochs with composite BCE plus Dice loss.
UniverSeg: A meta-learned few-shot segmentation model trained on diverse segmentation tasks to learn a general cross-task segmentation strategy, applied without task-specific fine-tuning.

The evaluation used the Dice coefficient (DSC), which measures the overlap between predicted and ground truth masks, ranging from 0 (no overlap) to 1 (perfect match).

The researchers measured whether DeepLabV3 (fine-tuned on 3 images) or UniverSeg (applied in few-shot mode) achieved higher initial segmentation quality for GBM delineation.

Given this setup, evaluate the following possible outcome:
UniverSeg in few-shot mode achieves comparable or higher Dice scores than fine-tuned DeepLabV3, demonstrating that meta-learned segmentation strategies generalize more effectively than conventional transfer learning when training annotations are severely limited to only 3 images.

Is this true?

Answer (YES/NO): NO